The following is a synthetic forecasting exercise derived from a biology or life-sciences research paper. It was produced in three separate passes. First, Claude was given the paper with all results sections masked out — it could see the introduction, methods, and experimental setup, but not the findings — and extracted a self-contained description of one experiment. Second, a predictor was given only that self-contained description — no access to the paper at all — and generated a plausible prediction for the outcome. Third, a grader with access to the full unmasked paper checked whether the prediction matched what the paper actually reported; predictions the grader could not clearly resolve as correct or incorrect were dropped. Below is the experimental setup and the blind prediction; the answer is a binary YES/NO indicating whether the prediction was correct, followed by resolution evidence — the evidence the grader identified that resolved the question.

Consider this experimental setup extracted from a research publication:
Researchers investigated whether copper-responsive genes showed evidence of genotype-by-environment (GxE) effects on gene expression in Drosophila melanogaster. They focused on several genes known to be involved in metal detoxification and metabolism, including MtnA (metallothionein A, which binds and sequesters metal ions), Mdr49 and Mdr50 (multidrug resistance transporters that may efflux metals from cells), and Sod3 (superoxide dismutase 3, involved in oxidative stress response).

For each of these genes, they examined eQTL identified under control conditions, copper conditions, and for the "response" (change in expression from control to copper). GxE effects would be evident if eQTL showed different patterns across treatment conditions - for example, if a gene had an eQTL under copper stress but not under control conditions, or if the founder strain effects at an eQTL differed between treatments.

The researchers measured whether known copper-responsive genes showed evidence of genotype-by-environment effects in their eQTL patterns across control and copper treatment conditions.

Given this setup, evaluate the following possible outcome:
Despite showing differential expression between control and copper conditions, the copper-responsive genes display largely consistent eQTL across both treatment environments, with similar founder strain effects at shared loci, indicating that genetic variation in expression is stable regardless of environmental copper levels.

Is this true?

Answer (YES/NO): NO